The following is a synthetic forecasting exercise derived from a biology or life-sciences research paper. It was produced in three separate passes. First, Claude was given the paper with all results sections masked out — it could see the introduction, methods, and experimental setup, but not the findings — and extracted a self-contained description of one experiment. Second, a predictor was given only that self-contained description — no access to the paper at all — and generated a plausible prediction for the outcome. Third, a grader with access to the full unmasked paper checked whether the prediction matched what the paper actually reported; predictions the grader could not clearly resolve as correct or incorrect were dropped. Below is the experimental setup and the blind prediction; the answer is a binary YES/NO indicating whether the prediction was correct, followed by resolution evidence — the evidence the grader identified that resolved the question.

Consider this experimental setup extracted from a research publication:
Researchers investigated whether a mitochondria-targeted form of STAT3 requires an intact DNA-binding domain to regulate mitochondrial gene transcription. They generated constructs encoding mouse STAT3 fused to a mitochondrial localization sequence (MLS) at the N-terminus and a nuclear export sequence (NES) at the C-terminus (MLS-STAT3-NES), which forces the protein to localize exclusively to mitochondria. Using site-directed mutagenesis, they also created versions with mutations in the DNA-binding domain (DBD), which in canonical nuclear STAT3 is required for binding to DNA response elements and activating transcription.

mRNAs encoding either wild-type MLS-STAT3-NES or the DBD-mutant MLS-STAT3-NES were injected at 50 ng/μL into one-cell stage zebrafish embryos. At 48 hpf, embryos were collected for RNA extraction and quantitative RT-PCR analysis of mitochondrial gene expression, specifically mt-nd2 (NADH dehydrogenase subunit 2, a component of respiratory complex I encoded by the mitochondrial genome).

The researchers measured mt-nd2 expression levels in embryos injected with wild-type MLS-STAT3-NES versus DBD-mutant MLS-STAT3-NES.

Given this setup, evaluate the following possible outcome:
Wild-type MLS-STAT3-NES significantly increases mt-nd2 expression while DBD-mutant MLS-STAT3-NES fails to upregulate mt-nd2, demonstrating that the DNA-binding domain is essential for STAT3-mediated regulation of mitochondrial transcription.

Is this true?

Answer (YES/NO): NO